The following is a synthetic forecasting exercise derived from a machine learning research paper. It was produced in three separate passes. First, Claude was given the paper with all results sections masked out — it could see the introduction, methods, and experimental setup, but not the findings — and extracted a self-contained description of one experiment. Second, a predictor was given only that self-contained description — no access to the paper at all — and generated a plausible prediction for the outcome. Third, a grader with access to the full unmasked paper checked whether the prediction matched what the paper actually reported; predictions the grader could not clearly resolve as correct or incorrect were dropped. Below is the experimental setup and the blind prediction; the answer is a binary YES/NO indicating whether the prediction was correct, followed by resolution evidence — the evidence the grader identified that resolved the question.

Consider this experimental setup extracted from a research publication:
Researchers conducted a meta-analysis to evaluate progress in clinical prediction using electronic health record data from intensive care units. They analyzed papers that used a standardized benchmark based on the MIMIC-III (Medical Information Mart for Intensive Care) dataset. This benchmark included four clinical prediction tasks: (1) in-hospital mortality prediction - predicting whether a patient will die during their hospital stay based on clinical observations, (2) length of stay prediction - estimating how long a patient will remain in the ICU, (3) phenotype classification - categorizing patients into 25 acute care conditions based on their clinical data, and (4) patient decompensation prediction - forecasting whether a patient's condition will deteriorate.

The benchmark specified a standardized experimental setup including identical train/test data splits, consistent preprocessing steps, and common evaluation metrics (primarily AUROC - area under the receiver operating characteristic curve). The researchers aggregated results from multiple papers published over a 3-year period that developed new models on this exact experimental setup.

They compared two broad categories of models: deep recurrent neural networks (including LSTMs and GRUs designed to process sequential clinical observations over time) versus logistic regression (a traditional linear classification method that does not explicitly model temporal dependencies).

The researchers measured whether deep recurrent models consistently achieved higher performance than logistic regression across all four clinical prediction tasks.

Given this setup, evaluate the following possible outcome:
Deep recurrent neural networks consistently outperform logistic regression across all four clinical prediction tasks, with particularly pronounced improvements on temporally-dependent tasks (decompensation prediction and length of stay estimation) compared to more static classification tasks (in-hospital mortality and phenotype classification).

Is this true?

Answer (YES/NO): NO